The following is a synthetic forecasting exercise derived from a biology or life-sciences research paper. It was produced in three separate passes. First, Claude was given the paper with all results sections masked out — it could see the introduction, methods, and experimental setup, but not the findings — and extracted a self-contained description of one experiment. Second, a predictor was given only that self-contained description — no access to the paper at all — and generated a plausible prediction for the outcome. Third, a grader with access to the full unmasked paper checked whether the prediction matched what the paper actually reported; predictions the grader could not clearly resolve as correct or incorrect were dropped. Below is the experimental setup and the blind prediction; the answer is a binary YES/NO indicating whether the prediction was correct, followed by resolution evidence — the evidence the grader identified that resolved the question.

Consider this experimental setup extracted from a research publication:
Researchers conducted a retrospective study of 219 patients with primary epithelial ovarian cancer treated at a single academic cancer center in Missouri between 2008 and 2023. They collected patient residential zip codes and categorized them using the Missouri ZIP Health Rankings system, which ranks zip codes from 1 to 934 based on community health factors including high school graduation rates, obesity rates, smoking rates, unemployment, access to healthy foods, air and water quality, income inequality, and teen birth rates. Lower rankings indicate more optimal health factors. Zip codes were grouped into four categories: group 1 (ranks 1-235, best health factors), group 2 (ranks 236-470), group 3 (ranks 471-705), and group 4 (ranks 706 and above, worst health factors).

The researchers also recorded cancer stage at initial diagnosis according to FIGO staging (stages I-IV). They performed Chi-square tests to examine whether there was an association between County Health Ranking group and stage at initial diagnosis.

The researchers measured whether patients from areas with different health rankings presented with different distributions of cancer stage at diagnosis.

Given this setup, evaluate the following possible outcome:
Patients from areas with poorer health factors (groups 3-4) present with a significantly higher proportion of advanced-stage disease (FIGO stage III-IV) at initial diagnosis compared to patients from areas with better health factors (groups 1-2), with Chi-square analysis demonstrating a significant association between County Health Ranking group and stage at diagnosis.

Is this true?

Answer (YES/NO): NO